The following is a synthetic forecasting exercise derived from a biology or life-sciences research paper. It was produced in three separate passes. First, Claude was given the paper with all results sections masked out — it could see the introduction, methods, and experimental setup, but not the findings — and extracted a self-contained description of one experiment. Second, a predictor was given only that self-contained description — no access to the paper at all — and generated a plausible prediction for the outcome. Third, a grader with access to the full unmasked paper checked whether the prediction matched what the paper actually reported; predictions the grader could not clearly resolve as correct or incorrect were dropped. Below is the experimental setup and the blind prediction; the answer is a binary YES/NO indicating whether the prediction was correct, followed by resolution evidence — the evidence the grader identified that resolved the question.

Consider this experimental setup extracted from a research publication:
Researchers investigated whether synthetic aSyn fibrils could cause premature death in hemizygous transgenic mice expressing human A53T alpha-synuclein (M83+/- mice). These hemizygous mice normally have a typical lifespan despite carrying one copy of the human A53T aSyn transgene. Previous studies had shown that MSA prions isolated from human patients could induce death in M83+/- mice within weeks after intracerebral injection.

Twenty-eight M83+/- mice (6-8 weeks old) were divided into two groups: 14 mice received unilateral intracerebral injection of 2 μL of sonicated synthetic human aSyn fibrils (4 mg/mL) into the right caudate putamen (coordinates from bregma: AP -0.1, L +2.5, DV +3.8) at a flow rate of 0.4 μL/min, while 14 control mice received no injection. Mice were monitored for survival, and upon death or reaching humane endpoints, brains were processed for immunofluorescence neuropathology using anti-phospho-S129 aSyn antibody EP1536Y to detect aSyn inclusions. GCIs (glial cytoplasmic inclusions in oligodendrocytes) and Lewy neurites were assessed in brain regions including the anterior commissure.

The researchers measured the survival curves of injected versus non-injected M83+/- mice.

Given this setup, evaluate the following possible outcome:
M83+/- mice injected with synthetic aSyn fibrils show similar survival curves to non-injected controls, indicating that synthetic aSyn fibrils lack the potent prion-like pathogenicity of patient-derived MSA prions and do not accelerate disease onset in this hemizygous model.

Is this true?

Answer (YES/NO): NO